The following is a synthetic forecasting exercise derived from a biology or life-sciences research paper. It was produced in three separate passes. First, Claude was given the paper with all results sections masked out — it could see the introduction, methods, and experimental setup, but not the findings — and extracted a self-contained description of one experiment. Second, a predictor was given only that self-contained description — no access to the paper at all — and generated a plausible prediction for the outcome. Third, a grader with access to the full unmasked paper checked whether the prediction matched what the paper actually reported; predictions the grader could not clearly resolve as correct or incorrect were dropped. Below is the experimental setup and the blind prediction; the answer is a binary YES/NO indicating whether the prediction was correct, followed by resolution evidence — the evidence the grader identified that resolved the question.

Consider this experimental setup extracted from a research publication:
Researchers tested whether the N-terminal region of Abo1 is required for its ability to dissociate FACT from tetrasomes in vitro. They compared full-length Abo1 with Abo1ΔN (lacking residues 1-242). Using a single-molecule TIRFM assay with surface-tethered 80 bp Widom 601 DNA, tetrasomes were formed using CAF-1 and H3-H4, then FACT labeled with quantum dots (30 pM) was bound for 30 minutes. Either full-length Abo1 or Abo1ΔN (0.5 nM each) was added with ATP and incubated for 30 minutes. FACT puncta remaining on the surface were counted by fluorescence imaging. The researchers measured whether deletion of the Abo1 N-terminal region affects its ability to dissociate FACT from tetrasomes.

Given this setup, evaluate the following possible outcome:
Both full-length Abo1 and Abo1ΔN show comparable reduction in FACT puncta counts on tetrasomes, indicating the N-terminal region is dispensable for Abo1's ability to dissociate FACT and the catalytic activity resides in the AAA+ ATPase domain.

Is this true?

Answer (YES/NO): NO